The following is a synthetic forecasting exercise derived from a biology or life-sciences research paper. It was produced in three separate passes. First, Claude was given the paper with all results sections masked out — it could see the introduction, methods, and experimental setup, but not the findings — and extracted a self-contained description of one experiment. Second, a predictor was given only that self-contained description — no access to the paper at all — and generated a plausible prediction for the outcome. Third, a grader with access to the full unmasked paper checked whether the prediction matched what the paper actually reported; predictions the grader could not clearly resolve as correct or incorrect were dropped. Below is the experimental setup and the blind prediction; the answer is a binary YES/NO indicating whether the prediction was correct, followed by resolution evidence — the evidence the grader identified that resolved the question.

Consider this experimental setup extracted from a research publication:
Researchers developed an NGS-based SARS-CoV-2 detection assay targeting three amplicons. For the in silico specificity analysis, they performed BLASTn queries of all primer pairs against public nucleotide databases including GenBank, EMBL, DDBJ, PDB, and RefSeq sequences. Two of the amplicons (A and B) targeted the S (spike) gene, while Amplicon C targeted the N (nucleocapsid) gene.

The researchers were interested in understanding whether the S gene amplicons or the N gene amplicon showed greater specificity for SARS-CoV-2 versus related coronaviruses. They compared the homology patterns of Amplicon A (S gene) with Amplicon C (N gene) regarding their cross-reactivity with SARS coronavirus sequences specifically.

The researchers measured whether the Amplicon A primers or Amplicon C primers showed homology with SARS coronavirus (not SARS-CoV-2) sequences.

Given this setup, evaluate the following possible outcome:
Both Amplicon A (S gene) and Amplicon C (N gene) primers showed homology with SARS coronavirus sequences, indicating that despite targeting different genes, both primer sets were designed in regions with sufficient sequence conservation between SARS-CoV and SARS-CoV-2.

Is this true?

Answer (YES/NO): NO